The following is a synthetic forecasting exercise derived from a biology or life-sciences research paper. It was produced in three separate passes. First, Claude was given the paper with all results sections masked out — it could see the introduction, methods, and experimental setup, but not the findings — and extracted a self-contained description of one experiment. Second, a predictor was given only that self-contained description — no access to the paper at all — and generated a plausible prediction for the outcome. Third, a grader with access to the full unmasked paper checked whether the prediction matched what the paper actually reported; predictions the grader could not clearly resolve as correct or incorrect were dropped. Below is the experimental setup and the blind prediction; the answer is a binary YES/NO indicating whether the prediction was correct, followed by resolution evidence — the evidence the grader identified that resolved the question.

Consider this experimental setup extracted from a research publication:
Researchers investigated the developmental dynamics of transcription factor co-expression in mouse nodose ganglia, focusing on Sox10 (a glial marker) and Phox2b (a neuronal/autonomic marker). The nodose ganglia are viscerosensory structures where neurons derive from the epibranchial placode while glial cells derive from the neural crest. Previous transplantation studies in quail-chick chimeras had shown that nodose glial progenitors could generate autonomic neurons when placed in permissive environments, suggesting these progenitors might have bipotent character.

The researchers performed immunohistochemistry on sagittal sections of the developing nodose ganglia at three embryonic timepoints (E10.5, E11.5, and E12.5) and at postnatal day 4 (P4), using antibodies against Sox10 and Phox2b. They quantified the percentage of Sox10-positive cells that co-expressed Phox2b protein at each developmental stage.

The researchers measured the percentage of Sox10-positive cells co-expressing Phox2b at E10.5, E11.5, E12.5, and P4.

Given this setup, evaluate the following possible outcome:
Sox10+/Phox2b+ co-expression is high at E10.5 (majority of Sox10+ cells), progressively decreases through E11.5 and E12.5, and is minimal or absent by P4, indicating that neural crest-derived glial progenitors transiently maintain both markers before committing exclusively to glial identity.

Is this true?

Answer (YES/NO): NO